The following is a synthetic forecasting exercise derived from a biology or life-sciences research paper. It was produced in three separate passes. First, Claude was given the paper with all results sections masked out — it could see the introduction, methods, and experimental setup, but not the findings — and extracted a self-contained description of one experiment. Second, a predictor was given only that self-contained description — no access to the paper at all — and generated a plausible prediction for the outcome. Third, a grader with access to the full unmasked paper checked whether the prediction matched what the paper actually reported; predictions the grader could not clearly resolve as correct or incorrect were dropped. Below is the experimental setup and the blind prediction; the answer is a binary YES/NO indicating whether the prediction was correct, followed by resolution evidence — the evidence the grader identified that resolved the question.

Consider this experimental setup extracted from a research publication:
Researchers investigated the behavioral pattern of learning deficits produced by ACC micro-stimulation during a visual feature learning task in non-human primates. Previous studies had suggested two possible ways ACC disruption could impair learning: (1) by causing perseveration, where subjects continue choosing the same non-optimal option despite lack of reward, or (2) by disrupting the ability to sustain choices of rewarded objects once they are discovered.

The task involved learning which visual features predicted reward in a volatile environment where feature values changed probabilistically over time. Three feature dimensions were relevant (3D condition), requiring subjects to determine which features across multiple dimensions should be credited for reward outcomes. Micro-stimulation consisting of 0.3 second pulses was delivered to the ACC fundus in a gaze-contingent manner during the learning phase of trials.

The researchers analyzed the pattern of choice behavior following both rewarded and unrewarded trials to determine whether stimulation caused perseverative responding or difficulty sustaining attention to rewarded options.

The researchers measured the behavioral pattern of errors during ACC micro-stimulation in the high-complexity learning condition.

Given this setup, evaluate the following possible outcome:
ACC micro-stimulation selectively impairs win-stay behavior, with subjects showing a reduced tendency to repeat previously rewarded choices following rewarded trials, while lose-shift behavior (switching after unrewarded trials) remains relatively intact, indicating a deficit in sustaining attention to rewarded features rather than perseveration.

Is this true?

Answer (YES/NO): YES